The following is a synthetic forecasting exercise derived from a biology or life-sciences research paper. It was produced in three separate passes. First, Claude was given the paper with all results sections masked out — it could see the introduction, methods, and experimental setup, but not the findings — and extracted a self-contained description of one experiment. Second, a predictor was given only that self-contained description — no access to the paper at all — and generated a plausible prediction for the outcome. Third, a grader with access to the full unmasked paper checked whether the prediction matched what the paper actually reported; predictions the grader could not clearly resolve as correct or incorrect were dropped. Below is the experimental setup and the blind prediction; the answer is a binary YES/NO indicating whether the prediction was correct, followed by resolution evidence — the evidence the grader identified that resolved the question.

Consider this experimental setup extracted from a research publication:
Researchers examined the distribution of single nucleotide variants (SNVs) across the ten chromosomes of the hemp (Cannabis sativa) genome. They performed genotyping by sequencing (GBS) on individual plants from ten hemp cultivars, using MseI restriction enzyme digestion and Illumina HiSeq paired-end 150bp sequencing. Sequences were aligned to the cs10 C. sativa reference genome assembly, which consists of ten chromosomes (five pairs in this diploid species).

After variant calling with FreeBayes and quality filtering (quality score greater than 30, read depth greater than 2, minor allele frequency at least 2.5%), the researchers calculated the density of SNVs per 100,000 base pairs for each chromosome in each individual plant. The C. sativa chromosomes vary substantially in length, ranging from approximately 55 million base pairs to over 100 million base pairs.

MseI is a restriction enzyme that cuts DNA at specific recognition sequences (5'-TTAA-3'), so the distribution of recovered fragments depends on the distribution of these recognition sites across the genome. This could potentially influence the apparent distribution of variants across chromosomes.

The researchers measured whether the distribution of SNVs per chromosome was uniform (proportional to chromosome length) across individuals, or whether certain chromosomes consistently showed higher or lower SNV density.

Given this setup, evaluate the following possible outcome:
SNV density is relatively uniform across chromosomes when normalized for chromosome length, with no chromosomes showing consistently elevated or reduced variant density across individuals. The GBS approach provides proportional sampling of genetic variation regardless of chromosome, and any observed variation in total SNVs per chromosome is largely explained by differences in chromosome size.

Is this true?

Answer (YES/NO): NO